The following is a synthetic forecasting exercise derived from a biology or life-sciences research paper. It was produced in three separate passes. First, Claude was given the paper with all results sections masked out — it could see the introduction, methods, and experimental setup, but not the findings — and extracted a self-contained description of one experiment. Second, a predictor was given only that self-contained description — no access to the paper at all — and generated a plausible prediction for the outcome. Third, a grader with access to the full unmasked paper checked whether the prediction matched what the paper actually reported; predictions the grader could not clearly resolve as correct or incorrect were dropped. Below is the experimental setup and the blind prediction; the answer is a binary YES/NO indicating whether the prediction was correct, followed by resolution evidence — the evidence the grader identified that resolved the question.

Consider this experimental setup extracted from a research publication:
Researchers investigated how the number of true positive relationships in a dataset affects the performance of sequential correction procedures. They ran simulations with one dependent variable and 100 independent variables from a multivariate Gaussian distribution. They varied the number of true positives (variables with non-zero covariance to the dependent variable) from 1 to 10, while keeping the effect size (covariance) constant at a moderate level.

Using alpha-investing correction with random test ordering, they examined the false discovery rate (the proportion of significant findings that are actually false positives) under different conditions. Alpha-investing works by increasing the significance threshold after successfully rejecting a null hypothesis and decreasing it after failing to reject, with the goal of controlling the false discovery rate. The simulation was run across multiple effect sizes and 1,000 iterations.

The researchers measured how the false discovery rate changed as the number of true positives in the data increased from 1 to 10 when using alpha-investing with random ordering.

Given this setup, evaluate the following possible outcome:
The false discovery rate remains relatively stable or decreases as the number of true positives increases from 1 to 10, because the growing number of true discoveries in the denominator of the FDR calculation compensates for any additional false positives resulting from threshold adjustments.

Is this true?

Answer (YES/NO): YES